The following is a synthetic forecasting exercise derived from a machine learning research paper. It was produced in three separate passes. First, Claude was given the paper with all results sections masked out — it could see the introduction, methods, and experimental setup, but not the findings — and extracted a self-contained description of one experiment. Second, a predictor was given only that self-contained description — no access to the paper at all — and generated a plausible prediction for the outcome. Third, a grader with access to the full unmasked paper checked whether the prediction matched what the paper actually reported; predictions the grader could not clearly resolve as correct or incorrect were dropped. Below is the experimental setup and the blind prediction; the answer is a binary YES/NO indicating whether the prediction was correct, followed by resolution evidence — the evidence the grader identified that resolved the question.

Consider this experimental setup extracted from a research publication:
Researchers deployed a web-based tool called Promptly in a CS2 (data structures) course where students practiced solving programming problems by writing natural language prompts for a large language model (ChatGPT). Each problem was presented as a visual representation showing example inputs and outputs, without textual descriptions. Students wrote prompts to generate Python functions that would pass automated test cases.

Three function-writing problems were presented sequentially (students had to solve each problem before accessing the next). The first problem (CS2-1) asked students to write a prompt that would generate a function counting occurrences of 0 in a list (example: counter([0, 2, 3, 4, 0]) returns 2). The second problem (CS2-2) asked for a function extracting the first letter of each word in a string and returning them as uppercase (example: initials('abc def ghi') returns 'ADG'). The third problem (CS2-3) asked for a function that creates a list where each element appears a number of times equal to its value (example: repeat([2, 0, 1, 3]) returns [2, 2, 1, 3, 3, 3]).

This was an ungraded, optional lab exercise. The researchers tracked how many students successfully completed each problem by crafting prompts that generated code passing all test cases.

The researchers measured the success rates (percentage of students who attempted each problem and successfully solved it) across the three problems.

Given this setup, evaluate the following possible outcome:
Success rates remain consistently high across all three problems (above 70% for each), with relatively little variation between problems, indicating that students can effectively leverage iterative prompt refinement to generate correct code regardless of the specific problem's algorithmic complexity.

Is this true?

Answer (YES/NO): NO